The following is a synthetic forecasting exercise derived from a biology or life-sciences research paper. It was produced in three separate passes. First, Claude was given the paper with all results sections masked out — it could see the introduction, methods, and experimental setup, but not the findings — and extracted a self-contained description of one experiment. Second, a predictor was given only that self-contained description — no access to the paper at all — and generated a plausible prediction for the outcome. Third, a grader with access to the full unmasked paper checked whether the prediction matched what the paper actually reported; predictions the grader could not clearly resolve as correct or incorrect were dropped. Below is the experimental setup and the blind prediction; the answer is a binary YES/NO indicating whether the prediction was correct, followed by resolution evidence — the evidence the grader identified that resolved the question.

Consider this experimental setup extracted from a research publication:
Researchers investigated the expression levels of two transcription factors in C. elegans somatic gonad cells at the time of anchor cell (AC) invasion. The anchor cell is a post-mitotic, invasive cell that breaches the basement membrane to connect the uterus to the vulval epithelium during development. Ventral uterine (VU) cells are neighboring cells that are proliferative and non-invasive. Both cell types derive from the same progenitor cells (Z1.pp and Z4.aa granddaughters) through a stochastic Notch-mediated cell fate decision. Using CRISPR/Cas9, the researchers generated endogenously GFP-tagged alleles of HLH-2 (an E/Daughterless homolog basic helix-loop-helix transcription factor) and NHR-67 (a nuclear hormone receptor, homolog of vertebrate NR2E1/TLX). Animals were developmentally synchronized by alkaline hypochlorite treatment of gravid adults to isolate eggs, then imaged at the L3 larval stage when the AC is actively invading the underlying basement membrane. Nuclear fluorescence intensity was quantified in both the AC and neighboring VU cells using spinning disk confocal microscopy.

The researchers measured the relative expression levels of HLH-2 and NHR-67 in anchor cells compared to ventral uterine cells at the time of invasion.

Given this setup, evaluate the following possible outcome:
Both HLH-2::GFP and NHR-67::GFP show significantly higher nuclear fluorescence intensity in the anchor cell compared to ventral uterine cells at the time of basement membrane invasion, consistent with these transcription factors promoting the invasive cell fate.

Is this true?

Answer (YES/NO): YES